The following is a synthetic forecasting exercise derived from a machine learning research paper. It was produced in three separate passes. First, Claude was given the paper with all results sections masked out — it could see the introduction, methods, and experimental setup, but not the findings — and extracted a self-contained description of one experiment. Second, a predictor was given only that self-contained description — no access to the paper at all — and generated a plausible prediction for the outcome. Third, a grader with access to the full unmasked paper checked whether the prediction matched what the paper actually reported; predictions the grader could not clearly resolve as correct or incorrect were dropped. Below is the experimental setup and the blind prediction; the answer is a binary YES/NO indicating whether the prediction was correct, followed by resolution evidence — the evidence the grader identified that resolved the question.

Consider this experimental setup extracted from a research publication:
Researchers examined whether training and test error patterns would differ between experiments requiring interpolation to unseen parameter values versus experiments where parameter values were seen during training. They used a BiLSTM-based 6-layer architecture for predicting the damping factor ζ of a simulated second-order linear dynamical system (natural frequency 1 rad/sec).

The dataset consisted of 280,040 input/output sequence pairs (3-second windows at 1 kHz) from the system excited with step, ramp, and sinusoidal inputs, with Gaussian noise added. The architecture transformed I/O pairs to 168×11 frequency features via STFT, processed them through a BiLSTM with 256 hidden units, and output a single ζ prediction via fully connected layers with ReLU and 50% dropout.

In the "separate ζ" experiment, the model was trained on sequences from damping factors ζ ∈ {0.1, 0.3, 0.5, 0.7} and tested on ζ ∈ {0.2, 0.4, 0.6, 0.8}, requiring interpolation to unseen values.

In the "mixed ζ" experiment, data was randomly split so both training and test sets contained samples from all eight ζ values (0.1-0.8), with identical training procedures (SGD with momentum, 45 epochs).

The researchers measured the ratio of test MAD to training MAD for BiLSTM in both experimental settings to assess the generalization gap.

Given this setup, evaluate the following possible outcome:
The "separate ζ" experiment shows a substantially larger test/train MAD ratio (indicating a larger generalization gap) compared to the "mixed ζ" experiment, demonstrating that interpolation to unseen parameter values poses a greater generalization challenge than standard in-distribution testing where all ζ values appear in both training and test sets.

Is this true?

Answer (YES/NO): YES